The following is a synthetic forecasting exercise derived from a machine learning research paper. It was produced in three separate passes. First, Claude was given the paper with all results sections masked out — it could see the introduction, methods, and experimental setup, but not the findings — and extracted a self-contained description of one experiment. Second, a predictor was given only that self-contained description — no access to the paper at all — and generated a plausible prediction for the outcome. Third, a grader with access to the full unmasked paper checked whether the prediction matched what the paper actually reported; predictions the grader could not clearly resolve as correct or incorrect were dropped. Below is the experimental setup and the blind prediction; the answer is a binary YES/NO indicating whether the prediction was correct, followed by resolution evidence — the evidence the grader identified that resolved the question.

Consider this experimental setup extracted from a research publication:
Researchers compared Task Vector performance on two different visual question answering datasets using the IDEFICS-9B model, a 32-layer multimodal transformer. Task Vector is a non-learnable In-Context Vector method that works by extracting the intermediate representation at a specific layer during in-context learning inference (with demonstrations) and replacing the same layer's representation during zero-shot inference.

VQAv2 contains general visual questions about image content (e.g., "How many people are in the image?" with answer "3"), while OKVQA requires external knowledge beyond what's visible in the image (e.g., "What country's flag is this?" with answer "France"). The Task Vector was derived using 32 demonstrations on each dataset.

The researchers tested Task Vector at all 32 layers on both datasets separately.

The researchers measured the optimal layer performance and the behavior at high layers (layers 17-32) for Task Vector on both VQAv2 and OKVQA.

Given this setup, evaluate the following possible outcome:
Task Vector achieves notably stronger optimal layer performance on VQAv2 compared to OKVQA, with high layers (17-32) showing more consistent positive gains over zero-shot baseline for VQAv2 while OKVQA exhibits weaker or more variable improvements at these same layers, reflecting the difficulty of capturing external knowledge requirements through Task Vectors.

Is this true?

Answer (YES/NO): NO